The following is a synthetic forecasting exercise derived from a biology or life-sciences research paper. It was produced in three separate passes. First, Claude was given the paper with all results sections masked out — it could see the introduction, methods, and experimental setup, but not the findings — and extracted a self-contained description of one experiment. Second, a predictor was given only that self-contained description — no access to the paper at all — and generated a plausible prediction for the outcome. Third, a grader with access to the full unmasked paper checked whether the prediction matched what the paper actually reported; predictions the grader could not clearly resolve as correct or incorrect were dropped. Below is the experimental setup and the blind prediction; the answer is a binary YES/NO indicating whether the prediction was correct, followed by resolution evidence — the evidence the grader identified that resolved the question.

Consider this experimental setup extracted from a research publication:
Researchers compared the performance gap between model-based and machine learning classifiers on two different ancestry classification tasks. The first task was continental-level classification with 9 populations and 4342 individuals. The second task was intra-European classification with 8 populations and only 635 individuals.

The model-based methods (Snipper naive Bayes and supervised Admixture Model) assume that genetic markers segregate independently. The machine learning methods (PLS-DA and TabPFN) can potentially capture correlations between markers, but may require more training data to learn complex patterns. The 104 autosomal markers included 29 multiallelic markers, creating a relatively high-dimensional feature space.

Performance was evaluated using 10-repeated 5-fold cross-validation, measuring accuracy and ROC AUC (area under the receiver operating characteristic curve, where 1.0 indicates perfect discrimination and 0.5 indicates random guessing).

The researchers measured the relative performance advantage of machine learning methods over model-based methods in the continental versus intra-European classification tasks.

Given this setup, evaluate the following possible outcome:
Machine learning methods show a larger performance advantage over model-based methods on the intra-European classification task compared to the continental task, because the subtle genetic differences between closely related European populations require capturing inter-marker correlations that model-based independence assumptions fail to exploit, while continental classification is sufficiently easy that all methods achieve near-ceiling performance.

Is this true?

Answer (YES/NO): YES